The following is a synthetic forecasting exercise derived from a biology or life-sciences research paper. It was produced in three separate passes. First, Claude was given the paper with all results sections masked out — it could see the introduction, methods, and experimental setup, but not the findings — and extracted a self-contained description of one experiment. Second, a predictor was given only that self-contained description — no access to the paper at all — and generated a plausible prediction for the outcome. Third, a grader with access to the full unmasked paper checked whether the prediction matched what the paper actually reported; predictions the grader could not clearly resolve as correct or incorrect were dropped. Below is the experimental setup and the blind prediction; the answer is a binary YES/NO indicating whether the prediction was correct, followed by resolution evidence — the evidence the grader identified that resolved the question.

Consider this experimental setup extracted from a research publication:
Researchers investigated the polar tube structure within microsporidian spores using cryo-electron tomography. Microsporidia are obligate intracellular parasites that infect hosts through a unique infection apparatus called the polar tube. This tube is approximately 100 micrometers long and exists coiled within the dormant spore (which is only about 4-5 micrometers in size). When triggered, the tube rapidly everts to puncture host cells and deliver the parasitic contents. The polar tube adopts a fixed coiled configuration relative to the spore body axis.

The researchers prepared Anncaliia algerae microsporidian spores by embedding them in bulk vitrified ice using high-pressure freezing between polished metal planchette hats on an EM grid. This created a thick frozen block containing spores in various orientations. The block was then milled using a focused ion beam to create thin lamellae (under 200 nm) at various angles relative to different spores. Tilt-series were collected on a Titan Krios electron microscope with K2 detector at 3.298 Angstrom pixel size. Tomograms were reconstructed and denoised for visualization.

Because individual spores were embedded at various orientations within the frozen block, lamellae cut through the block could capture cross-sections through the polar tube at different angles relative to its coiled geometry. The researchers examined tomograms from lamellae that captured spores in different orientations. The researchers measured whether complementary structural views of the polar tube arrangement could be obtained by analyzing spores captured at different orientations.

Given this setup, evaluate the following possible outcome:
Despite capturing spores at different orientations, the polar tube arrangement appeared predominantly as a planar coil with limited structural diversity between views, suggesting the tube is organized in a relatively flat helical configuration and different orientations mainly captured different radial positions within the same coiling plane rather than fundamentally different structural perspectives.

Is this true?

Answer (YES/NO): NO